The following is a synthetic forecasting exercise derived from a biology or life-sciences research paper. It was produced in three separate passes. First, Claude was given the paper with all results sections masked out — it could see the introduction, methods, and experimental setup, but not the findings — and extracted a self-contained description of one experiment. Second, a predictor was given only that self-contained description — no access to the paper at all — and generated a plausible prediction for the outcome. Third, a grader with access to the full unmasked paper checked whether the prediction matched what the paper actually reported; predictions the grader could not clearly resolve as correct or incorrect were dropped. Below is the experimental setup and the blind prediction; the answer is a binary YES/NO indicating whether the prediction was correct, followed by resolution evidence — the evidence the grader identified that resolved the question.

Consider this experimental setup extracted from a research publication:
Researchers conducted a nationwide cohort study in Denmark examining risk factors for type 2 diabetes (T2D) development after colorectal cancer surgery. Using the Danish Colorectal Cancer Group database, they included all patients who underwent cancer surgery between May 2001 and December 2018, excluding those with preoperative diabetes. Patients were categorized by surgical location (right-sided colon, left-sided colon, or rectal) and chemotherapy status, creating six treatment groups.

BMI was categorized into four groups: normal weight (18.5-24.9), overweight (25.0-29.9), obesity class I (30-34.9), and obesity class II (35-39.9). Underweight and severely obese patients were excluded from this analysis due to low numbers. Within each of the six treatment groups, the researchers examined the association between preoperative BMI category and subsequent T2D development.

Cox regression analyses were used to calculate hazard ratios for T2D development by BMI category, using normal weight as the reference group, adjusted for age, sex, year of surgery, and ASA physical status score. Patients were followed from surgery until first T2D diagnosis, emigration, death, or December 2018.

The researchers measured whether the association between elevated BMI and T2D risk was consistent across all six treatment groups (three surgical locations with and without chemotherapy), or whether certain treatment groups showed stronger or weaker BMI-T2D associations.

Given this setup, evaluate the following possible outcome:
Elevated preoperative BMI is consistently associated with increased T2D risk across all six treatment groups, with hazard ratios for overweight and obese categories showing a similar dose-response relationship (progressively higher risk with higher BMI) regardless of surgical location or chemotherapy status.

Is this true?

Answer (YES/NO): YES